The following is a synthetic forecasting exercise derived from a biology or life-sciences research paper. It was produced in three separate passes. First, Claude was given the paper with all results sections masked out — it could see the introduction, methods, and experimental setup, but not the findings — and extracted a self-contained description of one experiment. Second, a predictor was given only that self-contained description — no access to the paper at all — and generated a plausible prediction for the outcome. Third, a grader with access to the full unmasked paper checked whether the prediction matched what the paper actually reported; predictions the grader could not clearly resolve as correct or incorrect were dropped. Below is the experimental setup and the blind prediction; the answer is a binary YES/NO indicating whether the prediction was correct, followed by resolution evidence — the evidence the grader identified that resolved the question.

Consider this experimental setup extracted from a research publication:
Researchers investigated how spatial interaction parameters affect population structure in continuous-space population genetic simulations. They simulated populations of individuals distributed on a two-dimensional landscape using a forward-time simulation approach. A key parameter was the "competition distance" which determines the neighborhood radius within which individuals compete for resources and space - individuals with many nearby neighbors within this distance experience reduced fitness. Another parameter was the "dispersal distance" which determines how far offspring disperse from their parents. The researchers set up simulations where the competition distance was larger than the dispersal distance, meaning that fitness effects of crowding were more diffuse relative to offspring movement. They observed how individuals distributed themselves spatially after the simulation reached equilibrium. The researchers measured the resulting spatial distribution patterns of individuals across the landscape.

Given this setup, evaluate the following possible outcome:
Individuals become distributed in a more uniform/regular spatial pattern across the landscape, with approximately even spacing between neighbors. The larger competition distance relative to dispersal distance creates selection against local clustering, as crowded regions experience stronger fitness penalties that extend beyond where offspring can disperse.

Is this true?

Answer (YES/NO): NO